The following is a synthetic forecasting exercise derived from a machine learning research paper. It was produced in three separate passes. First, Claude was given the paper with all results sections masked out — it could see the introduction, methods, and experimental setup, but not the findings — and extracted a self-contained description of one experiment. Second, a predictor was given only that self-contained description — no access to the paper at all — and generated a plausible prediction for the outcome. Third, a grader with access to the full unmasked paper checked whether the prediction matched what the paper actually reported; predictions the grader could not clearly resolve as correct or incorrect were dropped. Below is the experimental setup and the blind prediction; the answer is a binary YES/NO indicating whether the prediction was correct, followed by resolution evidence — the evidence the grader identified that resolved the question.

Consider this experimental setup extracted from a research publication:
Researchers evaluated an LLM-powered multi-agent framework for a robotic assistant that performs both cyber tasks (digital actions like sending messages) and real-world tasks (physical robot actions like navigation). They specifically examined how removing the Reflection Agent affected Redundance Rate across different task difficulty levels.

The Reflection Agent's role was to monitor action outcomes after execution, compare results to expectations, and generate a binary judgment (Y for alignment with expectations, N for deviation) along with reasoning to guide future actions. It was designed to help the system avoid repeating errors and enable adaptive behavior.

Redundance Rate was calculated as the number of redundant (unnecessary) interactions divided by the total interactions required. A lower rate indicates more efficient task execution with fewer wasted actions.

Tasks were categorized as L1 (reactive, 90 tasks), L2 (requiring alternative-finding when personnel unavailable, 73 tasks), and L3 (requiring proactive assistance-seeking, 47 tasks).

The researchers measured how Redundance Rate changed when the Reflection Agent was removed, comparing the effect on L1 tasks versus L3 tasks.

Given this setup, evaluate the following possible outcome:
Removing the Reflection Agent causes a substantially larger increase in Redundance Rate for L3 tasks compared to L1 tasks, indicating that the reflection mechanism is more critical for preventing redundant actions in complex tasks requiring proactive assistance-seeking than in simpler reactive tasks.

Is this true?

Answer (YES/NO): NO